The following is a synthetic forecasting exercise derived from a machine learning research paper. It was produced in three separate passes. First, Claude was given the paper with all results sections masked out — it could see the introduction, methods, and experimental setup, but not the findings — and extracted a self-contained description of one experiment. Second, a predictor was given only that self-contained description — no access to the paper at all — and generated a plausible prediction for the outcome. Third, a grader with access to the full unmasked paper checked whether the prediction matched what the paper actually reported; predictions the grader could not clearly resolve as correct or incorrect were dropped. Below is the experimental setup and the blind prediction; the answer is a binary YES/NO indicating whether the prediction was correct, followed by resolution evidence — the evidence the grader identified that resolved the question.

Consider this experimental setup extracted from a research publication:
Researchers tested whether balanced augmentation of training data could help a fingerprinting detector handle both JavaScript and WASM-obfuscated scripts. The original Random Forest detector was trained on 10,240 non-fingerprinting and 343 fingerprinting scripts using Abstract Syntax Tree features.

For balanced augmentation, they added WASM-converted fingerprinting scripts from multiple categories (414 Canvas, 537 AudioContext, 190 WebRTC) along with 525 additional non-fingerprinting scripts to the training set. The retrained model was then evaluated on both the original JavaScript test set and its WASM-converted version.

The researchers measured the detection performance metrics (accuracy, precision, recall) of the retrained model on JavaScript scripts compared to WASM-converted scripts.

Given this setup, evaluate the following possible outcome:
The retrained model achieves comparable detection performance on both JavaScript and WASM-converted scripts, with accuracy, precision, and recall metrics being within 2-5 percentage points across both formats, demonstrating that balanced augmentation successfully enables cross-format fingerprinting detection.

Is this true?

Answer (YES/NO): YES